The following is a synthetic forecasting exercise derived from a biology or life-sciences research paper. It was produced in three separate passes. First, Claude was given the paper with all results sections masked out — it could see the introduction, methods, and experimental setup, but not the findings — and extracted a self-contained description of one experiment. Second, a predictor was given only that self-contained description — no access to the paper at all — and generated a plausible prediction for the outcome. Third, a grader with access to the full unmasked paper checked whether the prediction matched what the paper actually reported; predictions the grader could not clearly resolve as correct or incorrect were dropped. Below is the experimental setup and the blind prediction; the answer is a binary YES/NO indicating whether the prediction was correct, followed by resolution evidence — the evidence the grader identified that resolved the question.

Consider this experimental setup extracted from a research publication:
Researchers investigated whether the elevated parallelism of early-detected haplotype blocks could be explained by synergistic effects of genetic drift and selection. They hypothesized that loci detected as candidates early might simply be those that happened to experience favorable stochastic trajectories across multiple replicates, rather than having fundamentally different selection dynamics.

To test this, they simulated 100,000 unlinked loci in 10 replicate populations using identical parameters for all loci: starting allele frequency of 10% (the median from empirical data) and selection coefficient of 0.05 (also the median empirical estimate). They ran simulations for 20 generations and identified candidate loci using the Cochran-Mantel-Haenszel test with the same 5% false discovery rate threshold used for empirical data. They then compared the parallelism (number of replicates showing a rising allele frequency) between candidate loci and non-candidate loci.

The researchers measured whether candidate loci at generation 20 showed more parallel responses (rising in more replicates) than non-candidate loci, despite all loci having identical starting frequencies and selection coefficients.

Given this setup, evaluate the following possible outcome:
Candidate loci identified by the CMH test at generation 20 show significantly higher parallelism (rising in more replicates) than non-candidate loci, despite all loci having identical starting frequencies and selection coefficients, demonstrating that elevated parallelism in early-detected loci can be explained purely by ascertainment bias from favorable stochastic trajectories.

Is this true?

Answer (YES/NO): YES